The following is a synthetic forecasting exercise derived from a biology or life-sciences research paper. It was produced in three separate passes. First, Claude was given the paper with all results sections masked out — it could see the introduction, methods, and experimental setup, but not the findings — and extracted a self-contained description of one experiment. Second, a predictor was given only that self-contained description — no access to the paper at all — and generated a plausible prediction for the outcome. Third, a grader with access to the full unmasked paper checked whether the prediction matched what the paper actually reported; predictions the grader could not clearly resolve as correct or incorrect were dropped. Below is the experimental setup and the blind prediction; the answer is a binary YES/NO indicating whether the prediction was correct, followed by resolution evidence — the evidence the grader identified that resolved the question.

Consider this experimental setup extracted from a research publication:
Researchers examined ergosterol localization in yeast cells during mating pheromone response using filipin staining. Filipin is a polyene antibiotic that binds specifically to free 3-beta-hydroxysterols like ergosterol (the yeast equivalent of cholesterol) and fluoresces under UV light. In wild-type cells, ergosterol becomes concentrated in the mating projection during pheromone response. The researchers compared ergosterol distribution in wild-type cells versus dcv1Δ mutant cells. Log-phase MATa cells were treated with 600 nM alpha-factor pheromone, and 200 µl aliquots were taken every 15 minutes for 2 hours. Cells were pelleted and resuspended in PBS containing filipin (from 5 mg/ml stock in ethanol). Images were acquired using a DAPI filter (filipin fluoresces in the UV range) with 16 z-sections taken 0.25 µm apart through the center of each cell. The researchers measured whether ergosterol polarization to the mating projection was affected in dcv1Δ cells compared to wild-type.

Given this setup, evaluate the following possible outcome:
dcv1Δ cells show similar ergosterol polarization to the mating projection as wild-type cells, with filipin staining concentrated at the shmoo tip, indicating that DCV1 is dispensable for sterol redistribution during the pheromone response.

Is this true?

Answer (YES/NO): NO